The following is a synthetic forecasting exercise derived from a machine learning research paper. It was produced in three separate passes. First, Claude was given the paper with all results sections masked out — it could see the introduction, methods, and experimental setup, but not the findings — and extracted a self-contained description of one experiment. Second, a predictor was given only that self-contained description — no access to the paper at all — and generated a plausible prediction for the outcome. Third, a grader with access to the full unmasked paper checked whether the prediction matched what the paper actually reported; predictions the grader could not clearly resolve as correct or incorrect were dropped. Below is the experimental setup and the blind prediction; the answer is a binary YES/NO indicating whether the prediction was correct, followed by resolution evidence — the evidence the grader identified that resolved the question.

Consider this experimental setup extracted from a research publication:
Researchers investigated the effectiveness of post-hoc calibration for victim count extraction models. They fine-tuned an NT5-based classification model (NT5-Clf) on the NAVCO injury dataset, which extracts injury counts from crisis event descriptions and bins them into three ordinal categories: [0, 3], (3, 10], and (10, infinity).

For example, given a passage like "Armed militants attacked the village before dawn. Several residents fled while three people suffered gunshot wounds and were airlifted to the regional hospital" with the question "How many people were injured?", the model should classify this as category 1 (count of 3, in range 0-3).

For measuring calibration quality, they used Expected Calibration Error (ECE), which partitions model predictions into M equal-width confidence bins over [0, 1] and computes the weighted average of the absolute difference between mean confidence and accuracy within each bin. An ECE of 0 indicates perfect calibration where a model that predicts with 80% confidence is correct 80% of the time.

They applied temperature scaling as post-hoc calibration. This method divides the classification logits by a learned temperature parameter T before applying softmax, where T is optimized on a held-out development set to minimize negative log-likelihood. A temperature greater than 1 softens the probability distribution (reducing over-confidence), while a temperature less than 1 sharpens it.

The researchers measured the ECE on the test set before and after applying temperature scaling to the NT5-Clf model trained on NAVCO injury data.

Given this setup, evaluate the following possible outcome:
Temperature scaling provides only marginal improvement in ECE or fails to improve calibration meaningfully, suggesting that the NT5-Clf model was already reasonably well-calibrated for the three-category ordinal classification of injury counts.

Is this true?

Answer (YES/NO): NO